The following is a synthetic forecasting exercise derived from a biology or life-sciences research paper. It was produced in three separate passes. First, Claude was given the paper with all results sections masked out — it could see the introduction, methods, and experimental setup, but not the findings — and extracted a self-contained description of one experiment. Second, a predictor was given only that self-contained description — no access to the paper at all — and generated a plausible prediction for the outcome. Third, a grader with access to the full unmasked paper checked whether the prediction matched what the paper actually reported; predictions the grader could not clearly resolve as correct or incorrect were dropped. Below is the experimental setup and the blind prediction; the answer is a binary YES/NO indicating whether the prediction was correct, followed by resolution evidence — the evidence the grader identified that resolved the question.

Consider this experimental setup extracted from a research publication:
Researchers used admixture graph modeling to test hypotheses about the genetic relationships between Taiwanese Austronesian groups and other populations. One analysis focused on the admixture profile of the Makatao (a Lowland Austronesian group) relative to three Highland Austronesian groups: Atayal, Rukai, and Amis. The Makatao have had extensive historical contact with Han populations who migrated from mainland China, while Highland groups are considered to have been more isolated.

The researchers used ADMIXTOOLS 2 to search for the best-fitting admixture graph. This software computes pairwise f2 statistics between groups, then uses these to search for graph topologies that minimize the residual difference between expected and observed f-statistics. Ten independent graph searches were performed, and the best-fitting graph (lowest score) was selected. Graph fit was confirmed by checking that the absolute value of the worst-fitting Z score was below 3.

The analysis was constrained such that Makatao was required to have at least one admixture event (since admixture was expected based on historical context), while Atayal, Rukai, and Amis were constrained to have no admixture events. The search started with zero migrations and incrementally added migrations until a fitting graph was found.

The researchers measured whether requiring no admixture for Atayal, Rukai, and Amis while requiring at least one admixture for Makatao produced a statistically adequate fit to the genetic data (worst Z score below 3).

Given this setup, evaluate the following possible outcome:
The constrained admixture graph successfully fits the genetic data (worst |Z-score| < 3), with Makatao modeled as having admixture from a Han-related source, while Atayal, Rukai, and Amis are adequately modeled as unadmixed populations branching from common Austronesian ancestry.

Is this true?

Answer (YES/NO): YES